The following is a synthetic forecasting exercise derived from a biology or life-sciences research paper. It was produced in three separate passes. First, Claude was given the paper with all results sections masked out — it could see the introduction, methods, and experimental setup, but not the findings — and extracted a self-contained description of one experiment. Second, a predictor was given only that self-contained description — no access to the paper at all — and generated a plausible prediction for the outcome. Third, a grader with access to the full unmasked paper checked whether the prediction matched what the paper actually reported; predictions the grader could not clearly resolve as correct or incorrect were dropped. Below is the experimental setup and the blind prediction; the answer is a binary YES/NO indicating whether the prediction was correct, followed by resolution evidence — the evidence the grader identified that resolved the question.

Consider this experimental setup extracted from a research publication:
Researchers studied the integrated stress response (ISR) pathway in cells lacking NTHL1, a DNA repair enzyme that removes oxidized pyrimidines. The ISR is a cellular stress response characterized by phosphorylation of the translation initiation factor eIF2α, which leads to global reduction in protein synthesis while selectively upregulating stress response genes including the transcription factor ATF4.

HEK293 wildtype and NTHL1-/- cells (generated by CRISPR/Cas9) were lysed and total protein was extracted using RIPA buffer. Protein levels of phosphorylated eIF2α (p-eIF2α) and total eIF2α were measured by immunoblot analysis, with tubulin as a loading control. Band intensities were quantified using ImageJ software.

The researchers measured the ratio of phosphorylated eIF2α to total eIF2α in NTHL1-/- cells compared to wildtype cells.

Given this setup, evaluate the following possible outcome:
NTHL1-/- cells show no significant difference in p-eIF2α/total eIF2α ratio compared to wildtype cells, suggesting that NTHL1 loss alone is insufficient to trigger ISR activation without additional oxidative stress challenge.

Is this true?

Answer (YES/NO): NO